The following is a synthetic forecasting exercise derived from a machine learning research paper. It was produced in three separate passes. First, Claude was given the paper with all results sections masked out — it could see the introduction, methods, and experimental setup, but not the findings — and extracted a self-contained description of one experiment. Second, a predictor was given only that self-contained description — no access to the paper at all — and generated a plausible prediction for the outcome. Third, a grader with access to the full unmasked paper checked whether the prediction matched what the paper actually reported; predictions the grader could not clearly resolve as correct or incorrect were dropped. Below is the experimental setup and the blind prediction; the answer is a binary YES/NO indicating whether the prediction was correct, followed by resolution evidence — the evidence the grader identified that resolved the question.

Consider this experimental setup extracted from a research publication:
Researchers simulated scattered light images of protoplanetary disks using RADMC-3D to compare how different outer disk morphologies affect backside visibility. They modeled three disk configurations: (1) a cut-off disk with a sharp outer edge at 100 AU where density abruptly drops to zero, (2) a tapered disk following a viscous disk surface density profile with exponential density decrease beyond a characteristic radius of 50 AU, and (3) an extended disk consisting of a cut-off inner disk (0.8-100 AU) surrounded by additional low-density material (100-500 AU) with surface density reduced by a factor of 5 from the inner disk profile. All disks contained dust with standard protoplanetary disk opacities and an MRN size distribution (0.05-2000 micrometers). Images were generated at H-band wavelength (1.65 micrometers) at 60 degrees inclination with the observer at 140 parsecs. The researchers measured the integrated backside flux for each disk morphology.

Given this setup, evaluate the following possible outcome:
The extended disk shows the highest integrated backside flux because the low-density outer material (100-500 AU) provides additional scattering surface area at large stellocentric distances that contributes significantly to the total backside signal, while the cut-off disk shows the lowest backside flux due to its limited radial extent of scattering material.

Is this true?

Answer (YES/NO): NO